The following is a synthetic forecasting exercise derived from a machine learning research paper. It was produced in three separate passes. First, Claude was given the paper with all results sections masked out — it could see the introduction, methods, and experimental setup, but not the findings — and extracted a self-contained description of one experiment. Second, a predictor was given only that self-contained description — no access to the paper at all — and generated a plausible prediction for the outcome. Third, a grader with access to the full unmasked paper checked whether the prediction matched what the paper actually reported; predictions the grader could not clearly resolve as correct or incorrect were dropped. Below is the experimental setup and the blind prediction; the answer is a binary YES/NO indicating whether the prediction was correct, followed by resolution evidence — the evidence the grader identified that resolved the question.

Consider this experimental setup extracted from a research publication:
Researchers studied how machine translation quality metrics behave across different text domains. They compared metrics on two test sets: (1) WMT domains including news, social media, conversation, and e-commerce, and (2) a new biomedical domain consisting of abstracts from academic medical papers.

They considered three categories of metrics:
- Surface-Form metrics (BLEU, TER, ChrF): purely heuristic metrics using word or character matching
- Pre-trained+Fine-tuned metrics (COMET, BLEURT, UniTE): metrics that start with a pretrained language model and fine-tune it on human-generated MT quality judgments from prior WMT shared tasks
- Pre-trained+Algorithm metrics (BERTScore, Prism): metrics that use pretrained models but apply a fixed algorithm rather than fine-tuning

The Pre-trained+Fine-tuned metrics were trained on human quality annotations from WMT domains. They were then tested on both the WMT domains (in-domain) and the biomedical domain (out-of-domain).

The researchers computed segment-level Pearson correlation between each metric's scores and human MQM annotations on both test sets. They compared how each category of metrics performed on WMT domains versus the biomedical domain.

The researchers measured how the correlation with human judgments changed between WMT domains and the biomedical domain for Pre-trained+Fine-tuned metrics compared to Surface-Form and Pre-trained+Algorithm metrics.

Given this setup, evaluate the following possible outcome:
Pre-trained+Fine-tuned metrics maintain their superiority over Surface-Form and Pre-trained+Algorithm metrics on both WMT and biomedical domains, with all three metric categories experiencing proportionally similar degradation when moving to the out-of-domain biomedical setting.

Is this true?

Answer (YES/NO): NO